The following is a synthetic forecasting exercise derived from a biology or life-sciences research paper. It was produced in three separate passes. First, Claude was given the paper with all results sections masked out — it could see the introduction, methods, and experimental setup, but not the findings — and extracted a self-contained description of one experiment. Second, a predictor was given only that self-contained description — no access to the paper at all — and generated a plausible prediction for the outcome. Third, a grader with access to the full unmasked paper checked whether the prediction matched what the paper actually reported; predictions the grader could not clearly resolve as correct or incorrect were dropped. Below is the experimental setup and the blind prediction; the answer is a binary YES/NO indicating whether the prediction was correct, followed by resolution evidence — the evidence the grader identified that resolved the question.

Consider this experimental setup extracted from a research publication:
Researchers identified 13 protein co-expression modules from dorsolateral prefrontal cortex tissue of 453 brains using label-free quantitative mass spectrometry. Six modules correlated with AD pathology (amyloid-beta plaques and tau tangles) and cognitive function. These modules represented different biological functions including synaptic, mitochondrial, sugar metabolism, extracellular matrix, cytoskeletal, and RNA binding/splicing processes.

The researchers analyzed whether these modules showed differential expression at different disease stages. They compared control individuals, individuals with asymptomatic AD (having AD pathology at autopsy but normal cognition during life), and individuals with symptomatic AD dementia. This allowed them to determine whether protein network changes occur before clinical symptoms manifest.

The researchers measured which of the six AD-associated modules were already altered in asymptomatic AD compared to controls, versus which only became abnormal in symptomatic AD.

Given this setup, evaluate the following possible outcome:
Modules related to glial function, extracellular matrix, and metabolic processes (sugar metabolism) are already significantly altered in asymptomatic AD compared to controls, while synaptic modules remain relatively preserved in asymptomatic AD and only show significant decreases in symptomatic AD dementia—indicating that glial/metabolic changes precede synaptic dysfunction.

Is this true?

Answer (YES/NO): NO